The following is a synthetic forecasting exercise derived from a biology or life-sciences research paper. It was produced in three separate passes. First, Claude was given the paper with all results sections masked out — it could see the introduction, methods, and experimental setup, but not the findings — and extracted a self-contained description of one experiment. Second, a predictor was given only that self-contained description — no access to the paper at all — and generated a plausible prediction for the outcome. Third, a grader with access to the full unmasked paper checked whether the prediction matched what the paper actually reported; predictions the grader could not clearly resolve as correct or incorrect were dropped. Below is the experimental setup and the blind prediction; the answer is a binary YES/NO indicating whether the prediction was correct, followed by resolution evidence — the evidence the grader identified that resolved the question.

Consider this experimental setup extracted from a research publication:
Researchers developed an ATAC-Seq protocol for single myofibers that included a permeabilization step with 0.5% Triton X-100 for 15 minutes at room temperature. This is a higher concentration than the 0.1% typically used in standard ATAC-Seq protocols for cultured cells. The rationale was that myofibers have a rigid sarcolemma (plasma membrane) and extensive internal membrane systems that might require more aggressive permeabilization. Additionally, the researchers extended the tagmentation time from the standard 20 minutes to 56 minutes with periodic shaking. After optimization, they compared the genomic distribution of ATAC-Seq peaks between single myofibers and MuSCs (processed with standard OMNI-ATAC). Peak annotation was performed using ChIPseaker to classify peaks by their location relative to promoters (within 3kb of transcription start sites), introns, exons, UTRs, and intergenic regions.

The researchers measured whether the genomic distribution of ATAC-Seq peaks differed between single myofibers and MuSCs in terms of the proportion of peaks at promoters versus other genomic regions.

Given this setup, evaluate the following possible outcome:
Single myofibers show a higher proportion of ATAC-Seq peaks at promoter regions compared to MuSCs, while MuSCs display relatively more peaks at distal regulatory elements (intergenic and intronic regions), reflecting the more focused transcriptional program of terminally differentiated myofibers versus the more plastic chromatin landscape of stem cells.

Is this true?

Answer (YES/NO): NO